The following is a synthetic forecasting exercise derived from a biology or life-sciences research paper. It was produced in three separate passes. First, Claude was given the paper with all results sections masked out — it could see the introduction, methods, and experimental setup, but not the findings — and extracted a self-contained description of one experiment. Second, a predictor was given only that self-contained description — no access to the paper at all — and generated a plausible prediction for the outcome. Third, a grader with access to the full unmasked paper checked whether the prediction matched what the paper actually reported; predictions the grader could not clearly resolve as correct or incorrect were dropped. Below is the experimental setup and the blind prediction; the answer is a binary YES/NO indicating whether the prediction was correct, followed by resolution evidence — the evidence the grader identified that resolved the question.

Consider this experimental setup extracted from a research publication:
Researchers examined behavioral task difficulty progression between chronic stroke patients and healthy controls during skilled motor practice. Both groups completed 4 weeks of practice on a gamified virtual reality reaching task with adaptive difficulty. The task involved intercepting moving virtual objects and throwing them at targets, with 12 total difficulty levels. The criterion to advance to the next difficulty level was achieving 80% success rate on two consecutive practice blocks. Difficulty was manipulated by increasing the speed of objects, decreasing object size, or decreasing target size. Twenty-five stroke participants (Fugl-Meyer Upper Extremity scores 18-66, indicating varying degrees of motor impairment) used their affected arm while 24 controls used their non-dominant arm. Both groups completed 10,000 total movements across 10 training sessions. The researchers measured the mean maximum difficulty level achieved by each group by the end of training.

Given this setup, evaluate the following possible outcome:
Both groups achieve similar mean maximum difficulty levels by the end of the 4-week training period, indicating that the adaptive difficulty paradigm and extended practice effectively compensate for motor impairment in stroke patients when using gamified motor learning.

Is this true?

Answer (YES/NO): NO